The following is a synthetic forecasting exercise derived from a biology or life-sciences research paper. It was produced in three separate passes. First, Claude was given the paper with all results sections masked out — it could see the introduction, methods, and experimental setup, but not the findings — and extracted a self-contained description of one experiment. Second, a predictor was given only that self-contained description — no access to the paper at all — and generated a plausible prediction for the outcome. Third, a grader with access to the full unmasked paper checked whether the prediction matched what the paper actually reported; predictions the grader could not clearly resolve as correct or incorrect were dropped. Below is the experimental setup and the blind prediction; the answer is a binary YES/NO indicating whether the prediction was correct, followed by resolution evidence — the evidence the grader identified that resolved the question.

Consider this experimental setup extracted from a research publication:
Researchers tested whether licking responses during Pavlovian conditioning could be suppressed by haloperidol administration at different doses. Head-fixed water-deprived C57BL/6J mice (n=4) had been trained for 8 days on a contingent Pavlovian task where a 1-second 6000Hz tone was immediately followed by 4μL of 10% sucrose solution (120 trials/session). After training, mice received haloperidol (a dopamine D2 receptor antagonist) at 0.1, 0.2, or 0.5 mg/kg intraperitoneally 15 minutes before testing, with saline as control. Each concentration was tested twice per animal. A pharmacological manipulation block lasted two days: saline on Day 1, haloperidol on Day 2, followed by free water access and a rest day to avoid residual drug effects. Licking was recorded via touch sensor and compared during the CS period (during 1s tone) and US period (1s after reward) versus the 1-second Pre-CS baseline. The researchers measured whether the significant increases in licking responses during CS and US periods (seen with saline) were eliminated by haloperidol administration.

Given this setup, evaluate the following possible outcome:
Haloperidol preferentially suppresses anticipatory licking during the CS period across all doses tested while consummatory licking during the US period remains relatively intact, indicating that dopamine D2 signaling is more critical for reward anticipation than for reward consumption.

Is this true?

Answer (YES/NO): NO